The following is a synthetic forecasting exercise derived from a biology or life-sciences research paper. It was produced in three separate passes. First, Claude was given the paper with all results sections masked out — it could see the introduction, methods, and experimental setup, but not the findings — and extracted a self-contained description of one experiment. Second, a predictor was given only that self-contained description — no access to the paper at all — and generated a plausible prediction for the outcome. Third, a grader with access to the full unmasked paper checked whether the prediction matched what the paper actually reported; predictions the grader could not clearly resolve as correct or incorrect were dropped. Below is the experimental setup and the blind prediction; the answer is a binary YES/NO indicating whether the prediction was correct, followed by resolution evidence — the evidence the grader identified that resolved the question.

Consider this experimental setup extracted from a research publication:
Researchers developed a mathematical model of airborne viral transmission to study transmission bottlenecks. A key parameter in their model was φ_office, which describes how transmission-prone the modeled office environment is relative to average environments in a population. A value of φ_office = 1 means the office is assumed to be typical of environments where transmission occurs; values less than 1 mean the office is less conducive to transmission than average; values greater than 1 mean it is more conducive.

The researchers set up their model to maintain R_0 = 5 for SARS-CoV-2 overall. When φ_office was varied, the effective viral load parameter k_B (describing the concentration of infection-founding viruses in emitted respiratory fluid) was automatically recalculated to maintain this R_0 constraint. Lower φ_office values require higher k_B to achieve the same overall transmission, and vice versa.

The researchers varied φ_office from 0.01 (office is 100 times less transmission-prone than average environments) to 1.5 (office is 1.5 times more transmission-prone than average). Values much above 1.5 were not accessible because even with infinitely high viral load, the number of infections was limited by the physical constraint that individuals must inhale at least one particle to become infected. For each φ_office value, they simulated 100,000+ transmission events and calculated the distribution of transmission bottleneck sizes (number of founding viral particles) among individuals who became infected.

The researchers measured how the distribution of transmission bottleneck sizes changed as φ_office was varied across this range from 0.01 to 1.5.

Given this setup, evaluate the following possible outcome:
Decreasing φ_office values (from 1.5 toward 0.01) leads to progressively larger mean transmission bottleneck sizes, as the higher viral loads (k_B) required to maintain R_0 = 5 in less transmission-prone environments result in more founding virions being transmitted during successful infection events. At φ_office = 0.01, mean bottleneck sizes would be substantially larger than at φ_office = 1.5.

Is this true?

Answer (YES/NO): NO